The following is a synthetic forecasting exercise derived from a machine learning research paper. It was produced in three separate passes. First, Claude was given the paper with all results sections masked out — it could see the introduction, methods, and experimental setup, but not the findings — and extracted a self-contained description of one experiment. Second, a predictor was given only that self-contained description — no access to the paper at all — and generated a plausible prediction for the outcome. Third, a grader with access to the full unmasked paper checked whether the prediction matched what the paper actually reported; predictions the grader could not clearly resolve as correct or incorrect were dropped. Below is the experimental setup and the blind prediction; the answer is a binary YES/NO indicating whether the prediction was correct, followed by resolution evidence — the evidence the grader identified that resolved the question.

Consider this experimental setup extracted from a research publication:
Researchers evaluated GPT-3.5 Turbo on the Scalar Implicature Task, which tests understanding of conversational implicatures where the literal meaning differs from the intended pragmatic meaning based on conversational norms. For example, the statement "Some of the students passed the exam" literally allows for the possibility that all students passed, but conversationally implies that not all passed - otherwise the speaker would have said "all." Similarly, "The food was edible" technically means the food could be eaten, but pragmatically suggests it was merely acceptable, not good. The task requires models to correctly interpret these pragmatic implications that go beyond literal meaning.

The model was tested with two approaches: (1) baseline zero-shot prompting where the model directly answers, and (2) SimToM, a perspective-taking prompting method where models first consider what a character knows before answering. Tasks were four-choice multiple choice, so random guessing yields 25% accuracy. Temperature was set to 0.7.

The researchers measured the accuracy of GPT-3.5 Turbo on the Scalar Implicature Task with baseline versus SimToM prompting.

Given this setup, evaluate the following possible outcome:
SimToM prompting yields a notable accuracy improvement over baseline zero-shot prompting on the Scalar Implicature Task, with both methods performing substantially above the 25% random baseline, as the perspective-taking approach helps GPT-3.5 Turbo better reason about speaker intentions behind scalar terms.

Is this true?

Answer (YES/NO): NO